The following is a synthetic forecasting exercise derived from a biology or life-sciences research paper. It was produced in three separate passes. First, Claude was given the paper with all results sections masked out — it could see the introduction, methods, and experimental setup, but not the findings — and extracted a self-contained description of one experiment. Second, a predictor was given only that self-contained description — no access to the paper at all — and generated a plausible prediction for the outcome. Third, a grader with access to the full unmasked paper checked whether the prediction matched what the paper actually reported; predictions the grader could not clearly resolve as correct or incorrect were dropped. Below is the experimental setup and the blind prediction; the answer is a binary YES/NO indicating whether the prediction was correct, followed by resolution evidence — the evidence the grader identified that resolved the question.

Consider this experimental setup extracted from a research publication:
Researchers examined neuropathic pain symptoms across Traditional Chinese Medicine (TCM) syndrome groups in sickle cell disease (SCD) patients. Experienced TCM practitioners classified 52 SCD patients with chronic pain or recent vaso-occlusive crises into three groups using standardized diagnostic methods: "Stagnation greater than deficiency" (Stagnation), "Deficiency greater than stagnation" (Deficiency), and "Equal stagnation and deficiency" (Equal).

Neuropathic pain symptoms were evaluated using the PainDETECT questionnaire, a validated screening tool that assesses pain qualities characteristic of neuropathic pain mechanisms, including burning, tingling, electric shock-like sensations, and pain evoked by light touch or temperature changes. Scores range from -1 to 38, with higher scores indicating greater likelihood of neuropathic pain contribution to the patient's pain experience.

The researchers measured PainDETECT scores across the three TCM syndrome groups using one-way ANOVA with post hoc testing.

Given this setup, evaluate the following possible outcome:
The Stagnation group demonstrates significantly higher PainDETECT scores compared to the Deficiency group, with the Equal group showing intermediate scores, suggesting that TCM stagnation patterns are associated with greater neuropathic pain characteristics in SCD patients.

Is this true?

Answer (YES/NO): NO